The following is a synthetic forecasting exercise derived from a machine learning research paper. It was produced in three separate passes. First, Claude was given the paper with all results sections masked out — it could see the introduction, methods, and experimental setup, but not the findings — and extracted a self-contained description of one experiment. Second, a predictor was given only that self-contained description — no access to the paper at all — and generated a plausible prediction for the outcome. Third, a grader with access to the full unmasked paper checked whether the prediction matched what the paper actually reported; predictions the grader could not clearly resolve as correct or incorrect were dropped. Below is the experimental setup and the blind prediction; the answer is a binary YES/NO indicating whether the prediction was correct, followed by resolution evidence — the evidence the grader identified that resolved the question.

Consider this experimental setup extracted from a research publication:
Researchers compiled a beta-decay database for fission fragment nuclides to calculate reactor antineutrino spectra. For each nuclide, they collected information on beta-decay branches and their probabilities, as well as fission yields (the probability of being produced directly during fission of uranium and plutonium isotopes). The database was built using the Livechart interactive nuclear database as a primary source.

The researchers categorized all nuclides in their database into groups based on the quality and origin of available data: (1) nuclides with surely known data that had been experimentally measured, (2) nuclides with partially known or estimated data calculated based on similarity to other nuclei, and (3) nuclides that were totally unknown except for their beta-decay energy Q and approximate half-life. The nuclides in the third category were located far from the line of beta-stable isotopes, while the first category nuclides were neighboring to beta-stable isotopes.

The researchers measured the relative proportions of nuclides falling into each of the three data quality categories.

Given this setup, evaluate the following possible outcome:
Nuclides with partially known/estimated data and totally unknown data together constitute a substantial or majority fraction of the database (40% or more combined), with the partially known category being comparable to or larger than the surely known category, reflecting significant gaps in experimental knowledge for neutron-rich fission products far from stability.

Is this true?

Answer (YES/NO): YES